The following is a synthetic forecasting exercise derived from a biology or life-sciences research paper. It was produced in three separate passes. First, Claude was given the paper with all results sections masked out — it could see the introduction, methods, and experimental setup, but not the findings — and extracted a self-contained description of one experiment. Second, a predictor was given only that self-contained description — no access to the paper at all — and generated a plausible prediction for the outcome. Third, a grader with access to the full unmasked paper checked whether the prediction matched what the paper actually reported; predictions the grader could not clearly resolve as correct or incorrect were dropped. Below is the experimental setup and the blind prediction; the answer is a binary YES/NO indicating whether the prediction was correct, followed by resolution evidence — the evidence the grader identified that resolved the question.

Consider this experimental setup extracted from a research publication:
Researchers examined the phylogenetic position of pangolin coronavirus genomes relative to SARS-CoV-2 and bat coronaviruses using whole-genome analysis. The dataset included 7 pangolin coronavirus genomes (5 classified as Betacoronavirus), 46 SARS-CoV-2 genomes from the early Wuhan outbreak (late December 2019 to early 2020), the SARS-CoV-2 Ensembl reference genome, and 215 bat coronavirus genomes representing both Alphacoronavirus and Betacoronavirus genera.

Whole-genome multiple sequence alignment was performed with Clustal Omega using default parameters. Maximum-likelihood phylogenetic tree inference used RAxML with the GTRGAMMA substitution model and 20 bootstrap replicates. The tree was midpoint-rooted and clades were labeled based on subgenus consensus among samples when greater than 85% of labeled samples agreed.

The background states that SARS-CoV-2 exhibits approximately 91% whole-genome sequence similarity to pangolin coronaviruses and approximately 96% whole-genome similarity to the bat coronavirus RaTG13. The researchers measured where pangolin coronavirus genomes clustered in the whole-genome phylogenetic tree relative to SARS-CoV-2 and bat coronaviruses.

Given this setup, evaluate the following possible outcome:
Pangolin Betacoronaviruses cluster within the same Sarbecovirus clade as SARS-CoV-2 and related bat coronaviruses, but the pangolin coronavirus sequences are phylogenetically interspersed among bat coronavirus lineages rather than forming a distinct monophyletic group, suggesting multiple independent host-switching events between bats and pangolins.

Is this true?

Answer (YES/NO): NO